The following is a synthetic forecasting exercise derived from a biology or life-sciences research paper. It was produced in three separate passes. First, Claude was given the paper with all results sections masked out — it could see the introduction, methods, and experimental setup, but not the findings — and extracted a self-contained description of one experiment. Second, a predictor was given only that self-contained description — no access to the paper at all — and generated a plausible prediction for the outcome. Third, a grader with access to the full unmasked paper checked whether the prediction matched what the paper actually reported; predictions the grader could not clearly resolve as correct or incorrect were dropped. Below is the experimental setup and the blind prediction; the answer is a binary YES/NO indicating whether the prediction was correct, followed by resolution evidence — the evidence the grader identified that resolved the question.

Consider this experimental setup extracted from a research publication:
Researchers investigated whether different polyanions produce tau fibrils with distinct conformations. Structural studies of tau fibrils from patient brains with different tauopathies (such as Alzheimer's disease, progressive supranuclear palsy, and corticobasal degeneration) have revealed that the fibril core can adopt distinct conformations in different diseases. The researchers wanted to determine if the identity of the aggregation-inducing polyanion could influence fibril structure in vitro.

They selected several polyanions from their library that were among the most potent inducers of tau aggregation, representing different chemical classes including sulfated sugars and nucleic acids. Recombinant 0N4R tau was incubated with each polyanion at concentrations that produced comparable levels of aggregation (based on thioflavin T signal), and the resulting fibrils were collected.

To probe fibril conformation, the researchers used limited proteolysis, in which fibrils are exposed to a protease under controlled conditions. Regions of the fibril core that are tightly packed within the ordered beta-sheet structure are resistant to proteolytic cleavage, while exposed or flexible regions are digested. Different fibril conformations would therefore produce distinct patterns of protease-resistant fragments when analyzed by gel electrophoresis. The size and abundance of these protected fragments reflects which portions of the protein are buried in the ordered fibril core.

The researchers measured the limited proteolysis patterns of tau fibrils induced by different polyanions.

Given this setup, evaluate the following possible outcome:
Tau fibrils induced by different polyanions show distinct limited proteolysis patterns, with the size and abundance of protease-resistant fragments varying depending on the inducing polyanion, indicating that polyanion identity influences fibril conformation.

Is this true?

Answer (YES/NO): YES